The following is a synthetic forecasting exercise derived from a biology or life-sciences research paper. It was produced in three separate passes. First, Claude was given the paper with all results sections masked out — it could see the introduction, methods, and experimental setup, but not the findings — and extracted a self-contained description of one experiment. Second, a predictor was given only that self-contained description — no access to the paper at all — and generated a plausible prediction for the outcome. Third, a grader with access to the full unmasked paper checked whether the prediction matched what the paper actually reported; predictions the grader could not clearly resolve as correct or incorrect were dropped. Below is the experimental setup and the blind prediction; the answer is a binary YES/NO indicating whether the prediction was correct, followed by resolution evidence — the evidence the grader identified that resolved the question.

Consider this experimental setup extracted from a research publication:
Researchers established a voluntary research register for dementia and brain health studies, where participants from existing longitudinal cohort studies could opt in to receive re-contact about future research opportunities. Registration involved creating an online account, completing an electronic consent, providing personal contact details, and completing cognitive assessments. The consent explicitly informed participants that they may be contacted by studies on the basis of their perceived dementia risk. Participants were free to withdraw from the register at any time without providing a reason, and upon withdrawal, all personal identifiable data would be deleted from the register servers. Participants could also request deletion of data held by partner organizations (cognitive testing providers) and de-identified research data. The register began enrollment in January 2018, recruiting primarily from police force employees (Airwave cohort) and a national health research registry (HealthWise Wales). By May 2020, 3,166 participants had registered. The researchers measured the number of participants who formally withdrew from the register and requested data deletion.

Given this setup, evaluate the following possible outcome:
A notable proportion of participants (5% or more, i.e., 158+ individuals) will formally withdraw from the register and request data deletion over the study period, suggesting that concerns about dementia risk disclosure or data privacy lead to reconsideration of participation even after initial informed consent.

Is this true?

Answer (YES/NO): NO